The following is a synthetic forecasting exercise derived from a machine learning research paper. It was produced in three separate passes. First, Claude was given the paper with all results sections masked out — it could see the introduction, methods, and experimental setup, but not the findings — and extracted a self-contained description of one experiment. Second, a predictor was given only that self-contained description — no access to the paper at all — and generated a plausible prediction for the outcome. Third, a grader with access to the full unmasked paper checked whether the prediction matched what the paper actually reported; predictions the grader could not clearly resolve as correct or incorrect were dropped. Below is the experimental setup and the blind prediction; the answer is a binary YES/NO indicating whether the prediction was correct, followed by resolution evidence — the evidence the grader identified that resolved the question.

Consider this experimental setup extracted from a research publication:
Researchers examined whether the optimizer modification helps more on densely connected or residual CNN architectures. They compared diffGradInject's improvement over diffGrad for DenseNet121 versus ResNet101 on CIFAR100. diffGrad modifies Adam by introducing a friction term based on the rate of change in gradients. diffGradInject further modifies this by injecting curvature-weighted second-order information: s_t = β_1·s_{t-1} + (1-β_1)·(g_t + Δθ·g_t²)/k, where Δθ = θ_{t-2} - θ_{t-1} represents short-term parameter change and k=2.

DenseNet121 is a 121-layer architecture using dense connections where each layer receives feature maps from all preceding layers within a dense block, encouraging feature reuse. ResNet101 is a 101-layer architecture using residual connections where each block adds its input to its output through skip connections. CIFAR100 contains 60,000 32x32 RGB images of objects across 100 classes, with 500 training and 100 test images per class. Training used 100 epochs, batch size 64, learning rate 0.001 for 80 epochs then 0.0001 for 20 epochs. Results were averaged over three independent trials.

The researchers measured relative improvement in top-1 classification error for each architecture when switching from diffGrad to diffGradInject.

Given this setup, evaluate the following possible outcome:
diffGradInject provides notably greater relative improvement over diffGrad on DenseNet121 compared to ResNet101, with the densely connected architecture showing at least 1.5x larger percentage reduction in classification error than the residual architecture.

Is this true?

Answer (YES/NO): NO